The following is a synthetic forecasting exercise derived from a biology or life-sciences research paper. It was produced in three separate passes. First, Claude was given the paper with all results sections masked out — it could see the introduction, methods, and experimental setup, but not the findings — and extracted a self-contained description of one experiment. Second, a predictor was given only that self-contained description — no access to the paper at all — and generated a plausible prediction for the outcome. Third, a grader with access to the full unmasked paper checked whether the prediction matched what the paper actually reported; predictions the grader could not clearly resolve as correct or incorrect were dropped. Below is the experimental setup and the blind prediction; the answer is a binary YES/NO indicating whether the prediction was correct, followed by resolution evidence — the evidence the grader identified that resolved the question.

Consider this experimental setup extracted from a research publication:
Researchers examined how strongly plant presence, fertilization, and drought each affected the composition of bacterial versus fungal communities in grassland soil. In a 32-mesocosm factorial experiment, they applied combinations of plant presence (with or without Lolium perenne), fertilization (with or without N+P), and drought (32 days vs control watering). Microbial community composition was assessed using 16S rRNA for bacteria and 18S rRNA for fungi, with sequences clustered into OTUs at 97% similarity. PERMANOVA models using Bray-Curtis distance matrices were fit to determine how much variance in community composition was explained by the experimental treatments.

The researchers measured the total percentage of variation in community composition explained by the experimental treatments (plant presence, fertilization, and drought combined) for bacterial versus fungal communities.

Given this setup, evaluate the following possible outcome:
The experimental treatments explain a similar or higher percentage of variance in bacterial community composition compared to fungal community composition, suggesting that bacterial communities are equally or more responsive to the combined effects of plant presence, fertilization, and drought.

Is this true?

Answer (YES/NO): YES